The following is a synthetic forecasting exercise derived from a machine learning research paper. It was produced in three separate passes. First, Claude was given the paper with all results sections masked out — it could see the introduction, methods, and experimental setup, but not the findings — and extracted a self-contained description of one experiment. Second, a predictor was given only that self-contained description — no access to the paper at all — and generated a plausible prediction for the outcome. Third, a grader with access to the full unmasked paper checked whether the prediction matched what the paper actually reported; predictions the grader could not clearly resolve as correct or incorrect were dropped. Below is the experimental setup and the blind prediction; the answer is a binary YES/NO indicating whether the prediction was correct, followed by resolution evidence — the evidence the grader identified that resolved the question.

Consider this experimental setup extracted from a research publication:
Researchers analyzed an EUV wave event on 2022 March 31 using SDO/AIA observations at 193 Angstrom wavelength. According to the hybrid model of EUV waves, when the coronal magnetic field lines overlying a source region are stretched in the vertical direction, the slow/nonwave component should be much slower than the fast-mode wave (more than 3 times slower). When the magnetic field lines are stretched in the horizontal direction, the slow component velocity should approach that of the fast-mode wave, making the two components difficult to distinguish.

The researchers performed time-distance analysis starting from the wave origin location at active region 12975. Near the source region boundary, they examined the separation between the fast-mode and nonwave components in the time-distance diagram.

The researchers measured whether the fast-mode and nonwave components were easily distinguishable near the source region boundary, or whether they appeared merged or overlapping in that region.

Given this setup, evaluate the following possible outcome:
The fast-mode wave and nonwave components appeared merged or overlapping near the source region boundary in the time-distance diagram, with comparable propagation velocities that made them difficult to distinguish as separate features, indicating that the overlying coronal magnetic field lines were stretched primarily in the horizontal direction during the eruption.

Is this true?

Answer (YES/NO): YES